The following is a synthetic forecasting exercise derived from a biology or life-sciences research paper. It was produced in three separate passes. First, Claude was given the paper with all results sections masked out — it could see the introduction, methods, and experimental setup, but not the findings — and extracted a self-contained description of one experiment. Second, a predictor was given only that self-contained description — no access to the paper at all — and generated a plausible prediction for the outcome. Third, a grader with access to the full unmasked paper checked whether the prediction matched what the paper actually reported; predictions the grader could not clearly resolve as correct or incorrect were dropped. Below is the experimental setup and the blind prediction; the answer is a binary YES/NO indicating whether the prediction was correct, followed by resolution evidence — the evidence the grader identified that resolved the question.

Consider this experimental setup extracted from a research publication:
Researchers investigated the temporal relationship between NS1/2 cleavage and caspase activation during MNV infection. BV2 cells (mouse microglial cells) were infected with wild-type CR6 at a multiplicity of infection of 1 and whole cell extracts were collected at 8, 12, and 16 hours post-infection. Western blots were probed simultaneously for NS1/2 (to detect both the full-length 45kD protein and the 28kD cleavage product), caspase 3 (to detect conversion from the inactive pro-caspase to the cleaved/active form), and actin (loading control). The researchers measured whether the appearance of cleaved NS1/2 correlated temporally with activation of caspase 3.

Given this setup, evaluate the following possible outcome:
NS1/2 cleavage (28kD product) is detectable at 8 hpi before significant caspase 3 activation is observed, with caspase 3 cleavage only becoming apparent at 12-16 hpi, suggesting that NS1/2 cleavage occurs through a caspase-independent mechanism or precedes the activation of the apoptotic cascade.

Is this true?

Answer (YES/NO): NO